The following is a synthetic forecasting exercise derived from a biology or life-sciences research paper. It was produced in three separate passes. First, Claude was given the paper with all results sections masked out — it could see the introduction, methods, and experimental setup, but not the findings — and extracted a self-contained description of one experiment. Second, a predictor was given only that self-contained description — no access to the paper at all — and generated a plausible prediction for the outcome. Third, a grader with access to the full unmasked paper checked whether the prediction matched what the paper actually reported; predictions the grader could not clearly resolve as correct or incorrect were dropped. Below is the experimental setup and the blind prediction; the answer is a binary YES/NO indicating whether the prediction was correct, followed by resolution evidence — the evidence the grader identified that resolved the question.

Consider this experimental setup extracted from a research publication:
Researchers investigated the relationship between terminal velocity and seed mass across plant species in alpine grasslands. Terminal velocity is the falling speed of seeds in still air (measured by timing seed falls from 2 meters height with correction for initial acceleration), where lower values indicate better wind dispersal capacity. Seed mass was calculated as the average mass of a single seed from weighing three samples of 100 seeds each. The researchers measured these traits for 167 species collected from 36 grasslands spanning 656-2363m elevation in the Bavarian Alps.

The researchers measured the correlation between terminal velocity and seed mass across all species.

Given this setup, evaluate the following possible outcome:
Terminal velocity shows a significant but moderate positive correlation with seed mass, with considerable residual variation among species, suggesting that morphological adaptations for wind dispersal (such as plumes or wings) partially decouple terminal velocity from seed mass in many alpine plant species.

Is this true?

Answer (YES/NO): YES